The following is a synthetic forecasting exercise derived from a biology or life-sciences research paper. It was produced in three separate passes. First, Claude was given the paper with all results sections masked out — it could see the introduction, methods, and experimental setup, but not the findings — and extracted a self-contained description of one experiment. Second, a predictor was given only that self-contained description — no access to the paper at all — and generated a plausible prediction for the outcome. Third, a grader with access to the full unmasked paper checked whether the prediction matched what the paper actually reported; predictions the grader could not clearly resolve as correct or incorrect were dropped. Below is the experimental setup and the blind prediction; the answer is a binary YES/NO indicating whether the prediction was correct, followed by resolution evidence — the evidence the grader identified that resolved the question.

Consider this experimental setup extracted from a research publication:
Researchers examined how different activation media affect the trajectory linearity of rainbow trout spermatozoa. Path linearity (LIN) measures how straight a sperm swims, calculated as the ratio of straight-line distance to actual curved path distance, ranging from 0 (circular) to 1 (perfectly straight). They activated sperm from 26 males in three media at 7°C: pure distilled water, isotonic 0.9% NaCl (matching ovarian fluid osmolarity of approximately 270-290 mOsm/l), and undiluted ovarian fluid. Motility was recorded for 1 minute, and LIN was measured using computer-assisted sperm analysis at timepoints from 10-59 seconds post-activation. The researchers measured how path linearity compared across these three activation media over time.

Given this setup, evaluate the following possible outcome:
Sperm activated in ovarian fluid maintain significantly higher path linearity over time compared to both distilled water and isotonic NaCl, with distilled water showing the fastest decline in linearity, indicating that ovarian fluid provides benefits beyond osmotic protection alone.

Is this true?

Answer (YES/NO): YES